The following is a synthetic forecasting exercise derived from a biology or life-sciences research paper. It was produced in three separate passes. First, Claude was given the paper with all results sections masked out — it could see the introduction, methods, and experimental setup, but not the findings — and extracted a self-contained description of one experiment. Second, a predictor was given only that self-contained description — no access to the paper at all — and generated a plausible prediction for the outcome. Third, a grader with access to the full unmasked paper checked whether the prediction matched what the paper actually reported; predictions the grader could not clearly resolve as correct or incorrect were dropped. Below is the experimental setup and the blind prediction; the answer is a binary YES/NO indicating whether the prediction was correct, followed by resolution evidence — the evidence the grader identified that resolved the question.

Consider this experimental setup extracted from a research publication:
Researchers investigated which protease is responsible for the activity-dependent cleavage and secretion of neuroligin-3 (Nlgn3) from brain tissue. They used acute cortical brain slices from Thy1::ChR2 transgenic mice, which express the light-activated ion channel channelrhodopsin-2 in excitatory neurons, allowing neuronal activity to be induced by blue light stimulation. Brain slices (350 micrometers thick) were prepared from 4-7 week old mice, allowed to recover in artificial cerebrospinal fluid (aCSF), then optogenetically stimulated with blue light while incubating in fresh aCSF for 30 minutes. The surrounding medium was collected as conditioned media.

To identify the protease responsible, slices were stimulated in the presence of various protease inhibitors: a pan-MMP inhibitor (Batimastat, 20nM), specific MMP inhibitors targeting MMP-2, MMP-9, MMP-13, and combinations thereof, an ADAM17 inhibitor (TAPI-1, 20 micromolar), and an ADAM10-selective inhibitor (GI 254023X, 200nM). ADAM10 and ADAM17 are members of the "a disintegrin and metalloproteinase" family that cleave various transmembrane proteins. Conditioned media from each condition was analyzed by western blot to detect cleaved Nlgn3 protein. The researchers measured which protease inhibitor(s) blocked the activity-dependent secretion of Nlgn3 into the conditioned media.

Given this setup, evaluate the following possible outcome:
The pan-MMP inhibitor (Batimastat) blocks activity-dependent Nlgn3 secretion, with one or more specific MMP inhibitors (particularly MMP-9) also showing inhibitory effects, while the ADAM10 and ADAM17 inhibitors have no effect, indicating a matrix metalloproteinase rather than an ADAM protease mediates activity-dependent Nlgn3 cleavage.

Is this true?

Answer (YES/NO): NO